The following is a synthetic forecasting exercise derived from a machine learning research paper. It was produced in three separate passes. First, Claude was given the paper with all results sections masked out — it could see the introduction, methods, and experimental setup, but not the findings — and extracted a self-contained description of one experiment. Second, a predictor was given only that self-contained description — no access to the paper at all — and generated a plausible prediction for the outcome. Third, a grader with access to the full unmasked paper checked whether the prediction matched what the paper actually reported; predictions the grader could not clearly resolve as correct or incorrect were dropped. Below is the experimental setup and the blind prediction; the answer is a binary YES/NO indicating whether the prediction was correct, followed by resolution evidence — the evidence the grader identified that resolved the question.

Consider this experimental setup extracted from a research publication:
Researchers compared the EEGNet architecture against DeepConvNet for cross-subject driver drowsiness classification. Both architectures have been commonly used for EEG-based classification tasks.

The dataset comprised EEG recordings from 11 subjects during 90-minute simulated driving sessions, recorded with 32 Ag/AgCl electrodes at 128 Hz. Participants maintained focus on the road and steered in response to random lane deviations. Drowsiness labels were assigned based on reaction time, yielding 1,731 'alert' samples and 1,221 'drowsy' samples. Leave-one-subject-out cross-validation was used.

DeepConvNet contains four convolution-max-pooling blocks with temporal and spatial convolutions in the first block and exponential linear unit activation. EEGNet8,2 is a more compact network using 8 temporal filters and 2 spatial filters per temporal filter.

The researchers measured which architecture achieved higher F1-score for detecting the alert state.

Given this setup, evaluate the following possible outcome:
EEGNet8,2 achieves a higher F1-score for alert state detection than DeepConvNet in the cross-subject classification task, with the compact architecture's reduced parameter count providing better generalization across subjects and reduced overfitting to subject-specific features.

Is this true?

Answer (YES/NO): YES